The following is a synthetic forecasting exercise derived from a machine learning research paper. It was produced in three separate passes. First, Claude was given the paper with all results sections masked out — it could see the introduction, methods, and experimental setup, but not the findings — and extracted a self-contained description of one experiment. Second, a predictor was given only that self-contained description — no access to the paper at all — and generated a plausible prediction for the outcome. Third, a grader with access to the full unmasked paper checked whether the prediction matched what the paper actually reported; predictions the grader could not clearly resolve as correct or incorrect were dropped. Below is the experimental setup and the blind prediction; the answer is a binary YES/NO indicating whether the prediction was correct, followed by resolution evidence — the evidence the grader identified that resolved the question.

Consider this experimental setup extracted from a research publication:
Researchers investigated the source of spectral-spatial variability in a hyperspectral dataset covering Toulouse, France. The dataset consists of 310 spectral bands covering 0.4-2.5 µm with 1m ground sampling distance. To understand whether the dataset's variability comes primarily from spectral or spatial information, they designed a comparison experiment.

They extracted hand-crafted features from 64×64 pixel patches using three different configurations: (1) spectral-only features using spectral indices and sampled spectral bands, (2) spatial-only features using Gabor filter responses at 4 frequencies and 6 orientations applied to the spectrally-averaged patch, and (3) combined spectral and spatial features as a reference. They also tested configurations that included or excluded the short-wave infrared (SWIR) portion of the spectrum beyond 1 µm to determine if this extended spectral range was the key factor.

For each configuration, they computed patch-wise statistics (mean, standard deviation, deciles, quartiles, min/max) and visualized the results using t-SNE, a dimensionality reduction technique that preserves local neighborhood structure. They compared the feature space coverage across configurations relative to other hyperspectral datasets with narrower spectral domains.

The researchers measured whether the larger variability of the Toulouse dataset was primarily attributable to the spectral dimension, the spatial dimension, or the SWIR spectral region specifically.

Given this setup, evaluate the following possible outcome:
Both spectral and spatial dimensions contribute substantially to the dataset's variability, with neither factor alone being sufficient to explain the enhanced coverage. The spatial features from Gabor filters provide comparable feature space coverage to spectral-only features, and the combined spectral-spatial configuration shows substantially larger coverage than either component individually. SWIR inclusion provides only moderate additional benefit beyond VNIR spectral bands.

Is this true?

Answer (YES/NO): NO